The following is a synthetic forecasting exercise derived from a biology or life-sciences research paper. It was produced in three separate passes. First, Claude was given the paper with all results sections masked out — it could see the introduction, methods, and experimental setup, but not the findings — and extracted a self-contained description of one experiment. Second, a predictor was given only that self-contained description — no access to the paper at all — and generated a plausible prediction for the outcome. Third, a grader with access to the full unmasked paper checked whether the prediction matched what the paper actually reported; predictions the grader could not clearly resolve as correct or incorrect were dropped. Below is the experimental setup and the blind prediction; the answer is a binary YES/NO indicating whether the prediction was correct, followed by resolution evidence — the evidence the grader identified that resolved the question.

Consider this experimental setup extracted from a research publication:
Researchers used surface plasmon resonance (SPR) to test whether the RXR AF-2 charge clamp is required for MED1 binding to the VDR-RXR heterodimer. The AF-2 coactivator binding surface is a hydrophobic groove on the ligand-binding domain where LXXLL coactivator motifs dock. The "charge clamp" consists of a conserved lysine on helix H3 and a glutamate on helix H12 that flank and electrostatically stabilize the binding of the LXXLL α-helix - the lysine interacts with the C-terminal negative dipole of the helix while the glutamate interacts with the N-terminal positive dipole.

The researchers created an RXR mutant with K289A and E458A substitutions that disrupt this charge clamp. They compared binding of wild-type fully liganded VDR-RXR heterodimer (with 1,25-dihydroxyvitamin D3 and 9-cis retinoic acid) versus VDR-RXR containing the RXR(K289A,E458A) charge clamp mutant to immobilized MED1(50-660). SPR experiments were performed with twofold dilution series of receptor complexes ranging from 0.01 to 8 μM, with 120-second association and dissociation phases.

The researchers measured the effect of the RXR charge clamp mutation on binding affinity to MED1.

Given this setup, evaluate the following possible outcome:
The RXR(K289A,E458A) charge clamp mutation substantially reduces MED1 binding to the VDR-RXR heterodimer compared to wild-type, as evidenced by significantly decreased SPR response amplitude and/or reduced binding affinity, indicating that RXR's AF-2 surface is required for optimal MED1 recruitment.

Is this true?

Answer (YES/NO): NO